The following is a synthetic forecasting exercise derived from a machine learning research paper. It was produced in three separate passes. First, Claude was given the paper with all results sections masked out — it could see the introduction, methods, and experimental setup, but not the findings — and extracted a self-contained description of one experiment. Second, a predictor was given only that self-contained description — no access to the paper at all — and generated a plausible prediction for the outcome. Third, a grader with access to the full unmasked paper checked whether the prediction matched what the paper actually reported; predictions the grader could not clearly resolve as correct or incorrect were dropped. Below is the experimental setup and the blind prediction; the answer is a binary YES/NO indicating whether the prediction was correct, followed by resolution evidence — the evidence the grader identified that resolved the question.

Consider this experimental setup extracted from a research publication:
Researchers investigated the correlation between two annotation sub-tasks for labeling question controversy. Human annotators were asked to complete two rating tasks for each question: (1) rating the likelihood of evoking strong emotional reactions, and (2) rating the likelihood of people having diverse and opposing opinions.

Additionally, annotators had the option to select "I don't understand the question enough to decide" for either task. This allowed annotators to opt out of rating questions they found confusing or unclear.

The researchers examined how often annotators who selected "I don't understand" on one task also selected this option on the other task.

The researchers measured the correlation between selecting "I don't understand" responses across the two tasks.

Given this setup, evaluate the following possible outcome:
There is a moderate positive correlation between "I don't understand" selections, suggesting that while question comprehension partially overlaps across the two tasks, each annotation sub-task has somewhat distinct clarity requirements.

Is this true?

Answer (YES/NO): NO